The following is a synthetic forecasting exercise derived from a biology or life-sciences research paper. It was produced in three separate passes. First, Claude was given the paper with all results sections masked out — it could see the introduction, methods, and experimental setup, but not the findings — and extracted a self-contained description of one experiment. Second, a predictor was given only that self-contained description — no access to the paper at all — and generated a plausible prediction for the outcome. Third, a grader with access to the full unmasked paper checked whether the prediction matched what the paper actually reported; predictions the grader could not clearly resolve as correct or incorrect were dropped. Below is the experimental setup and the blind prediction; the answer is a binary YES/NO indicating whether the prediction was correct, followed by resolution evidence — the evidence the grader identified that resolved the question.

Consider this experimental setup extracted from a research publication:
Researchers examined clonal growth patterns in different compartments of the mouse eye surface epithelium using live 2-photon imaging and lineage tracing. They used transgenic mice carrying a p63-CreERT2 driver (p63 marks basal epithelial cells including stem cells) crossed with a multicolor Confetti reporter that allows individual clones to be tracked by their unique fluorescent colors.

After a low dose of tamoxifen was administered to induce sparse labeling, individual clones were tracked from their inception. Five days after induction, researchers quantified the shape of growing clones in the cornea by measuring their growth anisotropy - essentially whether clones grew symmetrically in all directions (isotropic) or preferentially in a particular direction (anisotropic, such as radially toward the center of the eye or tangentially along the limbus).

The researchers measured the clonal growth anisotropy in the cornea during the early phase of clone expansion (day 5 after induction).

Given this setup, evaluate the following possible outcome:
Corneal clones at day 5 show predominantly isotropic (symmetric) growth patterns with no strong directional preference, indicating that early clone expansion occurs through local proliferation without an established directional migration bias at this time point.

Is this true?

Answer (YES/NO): NO